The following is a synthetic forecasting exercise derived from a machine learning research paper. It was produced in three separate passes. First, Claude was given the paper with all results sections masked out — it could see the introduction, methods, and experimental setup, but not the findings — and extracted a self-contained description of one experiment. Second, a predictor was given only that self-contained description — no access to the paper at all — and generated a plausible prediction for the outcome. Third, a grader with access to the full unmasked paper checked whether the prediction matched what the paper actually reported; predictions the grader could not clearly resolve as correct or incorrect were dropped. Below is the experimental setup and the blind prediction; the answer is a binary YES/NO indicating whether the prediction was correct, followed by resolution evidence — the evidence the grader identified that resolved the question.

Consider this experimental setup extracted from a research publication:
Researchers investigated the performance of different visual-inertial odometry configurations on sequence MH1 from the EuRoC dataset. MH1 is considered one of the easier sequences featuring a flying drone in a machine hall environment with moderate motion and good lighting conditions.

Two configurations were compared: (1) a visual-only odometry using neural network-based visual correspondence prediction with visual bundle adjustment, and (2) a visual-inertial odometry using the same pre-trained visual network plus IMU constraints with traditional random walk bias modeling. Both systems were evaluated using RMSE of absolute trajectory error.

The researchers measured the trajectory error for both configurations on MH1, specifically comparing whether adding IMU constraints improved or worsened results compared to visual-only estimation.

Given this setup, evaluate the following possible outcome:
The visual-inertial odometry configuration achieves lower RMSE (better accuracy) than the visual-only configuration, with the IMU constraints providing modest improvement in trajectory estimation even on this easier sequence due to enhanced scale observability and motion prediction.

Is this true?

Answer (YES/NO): NO